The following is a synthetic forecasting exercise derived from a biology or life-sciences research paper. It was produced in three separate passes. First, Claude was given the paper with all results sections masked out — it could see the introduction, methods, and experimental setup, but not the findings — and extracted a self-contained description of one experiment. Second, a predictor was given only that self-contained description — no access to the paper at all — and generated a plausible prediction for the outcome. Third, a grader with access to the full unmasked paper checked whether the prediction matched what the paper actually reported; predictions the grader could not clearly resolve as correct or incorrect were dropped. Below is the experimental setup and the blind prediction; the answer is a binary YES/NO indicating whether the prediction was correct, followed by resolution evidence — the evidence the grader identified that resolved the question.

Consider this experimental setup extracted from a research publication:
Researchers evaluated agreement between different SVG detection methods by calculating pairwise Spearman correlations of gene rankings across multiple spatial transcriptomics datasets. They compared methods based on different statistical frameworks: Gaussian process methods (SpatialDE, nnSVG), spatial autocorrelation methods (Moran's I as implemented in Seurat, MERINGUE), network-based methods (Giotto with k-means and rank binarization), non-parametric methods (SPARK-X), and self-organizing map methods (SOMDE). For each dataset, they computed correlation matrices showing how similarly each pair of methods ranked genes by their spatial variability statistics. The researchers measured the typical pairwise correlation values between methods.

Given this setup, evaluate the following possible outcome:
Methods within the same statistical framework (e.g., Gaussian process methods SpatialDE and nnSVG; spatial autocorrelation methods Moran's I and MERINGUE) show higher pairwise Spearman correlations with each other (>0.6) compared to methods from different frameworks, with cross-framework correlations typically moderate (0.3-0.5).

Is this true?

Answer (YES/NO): NO